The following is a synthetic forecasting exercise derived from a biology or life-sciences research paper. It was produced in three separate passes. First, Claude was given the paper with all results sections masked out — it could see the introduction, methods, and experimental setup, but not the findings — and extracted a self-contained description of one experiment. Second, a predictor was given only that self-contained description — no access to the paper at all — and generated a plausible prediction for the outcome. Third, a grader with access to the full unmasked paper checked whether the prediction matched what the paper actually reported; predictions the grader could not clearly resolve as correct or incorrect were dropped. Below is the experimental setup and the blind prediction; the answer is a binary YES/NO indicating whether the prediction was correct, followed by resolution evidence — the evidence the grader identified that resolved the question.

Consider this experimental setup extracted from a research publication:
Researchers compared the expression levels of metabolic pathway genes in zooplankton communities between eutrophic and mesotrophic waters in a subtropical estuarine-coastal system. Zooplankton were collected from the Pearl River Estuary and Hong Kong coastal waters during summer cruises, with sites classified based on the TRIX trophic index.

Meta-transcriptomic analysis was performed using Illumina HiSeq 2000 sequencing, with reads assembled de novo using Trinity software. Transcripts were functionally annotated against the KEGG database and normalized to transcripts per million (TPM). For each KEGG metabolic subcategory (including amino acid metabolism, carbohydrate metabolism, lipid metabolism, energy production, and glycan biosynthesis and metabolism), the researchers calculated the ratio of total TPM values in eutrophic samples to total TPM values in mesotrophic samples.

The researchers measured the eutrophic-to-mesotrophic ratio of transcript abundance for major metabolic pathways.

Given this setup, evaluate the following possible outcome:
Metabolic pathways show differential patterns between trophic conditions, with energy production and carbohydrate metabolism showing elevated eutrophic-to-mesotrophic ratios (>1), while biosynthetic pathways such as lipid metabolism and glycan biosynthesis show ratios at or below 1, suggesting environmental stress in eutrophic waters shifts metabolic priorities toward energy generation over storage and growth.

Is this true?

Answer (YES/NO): NO